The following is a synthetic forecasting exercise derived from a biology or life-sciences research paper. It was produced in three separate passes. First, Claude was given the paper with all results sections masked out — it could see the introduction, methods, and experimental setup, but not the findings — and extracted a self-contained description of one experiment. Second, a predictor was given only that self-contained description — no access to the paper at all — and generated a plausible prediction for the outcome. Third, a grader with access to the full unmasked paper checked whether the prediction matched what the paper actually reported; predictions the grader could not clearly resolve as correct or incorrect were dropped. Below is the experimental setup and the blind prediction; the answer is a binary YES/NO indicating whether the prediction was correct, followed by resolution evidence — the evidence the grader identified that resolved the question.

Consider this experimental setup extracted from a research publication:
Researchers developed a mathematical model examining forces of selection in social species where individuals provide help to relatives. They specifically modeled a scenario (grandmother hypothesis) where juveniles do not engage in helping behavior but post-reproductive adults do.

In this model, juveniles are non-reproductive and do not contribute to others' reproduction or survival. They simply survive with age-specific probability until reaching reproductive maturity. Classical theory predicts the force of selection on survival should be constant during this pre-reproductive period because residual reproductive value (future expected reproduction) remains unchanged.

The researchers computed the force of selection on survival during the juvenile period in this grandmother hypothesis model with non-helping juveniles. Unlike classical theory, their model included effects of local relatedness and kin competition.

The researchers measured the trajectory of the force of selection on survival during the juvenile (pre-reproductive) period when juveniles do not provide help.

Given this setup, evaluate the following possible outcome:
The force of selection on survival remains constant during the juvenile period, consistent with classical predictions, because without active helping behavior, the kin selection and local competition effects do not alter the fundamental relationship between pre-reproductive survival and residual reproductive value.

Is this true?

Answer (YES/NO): NO